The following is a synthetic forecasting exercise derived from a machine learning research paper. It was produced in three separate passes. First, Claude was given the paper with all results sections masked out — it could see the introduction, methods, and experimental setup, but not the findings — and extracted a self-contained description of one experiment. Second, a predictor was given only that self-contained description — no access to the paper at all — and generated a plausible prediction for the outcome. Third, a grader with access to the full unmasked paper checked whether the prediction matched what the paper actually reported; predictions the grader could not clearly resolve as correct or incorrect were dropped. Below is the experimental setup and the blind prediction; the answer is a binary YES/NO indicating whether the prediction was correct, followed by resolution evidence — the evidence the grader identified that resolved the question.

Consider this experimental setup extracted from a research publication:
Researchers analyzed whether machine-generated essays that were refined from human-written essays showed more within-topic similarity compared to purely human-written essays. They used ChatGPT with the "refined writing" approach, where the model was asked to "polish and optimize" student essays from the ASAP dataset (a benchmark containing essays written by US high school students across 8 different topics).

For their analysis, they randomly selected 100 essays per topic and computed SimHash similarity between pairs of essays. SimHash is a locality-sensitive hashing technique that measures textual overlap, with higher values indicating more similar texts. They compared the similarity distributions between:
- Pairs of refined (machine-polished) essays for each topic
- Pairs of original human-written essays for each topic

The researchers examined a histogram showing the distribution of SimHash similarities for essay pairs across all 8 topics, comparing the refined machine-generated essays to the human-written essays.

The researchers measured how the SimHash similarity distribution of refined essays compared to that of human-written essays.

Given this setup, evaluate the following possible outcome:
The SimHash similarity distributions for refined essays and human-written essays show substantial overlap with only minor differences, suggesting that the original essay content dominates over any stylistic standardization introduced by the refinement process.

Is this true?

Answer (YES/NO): NO